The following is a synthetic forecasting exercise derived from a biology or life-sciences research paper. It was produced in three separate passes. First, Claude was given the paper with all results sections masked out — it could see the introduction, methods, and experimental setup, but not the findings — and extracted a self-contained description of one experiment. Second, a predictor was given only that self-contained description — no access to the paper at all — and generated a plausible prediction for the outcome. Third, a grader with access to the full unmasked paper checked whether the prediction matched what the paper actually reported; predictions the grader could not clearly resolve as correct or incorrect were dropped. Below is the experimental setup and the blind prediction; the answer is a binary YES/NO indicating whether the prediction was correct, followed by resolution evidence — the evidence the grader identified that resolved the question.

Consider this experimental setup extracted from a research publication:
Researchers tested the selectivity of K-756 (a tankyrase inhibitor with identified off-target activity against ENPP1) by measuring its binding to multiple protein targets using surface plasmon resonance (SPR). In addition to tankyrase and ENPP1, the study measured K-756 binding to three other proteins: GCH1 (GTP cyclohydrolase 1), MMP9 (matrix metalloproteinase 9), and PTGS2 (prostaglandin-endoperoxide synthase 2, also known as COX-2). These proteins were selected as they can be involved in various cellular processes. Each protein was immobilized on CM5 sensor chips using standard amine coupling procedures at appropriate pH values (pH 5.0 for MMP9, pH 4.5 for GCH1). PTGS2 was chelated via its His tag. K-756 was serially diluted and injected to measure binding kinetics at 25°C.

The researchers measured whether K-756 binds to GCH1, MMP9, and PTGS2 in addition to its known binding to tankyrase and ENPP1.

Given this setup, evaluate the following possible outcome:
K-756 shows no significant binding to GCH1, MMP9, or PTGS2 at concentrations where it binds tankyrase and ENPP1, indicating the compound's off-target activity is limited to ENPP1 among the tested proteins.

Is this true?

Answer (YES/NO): YES